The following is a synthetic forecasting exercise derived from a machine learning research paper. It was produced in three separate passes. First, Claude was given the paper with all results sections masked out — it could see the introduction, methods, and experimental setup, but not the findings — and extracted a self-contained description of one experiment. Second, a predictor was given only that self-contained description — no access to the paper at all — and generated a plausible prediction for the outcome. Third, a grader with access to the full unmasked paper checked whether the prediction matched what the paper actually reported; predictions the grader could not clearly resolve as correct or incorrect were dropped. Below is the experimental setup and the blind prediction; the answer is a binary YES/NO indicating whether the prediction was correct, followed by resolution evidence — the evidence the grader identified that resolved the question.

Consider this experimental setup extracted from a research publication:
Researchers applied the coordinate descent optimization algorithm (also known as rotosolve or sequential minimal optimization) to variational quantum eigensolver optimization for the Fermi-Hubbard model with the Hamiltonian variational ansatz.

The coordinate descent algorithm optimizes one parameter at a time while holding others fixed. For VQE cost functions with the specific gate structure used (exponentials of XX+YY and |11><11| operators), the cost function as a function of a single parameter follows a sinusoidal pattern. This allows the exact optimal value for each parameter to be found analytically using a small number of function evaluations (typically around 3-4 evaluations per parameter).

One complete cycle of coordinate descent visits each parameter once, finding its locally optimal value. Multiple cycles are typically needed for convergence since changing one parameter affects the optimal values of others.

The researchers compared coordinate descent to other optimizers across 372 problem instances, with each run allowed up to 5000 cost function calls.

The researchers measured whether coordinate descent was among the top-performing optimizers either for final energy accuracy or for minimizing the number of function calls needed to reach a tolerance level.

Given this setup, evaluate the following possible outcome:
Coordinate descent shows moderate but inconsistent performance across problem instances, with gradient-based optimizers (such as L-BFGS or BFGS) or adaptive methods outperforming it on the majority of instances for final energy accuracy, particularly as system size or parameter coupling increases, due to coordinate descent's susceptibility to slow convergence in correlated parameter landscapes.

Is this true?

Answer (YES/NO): NO